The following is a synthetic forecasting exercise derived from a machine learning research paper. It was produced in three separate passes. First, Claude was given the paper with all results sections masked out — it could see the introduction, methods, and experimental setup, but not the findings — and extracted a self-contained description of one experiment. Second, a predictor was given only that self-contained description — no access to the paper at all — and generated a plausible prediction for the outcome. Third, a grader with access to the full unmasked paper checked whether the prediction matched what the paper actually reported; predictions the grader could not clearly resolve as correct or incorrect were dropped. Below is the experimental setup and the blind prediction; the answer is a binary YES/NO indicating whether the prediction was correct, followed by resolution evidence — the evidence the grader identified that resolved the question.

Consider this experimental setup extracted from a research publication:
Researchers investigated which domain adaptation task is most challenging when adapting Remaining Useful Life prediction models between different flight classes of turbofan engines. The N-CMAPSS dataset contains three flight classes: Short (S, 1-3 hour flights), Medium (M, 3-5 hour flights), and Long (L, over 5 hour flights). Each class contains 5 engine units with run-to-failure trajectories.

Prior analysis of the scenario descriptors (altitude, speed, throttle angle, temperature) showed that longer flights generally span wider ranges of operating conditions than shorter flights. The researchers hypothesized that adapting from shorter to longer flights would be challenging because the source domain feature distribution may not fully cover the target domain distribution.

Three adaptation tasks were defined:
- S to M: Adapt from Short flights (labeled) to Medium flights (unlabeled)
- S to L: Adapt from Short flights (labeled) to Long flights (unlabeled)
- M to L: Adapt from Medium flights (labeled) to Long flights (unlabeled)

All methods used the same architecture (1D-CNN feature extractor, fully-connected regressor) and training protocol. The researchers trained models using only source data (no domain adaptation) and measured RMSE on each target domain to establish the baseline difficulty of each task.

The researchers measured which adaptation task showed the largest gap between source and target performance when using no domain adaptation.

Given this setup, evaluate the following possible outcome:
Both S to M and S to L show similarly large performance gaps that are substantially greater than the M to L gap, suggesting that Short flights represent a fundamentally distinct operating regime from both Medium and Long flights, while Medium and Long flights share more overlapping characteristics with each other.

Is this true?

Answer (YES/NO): NO